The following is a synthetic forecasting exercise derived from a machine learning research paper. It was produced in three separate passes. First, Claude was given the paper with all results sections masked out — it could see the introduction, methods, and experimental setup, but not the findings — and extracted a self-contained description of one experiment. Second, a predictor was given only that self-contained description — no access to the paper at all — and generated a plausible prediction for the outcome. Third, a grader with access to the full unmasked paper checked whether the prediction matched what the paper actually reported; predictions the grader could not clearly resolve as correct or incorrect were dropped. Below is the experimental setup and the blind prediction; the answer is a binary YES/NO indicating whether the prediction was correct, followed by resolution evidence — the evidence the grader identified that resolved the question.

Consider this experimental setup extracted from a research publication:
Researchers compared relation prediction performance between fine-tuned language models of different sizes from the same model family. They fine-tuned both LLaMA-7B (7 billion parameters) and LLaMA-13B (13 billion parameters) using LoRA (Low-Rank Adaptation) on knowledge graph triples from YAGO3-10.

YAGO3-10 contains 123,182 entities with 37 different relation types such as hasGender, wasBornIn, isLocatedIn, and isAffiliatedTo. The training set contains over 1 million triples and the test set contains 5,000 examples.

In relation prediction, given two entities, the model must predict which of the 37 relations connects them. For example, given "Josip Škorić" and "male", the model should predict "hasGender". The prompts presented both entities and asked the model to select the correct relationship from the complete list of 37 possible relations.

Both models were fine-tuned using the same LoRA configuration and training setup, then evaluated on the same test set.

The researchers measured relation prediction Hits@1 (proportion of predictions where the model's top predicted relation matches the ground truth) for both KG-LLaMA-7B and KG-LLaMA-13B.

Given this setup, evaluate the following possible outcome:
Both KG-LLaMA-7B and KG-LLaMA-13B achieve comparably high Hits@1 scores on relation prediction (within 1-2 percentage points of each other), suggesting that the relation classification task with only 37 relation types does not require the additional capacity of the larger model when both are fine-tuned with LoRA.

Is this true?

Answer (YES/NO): YES